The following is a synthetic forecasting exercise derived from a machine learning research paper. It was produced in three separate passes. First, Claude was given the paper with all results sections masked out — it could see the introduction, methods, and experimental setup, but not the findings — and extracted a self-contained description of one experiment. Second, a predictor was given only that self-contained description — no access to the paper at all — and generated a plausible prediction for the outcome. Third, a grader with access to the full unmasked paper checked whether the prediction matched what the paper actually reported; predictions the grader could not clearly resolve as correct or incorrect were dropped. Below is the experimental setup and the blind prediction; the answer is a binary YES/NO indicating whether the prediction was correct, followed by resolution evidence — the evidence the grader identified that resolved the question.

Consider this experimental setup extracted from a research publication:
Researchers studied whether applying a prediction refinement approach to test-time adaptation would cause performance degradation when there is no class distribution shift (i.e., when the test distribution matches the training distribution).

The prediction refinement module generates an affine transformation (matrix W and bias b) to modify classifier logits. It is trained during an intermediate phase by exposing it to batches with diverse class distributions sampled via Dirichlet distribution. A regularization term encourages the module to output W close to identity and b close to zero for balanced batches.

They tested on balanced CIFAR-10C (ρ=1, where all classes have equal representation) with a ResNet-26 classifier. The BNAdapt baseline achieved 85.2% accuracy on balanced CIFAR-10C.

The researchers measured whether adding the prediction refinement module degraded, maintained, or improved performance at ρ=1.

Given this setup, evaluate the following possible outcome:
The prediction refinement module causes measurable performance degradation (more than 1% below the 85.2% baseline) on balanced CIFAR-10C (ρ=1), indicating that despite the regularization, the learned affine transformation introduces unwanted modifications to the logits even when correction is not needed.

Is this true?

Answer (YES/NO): NO